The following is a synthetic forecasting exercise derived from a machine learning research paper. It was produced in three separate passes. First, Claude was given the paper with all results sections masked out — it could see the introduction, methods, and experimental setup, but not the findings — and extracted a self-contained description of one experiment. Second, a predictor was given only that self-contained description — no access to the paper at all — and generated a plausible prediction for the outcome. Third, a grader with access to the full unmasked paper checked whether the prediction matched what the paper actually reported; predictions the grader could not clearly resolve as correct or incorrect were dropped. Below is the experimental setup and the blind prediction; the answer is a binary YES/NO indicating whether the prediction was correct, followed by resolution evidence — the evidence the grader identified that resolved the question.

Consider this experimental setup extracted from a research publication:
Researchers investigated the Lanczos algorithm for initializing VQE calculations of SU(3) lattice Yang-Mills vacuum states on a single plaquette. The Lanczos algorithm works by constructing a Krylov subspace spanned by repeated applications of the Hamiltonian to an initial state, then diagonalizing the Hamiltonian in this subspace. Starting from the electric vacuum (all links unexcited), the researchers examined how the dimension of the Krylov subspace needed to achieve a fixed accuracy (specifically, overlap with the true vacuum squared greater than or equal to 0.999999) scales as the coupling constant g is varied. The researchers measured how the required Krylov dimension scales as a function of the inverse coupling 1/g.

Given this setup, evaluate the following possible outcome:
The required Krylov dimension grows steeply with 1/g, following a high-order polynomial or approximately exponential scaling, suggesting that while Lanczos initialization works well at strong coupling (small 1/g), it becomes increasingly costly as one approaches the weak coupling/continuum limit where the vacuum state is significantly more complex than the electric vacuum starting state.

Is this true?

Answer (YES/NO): NO